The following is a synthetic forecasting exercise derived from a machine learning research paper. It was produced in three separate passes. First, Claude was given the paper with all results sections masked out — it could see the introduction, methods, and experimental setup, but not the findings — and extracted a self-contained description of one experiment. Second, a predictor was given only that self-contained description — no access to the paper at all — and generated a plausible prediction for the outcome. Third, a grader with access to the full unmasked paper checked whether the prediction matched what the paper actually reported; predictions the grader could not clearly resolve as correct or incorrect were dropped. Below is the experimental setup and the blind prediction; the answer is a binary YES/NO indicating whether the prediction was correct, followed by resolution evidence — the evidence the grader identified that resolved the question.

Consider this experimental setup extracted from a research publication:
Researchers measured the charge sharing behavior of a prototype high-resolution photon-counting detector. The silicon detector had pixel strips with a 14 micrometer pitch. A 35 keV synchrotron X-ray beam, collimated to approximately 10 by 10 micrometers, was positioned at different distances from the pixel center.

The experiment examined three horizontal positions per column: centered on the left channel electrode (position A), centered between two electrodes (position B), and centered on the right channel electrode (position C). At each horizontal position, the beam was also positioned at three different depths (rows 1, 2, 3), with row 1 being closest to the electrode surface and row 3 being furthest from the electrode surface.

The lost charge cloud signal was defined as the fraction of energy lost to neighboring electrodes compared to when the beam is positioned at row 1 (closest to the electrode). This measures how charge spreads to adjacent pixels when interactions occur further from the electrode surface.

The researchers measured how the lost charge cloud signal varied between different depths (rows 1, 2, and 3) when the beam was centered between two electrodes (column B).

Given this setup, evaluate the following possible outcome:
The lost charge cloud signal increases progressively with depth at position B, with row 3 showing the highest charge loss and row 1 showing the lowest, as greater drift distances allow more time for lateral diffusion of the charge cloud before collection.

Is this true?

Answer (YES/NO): YES